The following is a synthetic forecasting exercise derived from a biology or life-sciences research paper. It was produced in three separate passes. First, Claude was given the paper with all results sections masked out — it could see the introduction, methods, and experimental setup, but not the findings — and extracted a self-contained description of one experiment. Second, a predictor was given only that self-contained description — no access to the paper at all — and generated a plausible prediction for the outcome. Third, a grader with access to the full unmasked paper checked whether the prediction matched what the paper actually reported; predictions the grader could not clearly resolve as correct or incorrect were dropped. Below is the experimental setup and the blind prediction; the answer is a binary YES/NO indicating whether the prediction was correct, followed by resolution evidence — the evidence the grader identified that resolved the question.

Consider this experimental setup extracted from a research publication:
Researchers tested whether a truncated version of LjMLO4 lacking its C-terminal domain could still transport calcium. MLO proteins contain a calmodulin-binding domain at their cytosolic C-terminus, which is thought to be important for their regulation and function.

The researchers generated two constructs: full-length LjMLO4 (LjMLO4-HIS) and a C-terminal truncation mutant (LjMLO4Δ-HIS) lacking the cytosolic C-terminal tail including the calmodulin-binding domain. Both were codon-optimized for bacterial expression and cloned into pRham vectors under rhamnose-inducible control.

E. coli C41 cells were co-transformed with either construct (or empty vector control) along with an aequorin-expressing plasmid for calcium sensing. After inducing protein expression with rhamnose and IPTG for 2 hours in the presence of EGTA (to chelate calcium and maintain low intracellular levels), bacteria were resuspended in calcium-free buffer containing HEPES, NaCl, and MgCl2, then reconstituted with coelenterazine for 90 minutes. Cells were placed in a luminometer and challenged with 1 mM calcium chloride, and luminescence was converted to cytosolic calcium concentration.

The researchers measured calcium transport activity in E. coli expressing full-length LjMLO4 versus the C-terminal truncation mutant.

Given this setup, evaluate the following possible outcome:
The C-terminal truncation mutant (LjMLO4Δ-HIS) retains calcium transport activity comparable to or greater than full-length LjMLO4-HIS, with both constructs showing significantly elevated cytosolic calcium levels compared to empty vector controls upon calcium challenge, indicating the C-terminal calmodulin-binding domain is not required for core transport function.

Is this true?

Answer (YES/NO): NO